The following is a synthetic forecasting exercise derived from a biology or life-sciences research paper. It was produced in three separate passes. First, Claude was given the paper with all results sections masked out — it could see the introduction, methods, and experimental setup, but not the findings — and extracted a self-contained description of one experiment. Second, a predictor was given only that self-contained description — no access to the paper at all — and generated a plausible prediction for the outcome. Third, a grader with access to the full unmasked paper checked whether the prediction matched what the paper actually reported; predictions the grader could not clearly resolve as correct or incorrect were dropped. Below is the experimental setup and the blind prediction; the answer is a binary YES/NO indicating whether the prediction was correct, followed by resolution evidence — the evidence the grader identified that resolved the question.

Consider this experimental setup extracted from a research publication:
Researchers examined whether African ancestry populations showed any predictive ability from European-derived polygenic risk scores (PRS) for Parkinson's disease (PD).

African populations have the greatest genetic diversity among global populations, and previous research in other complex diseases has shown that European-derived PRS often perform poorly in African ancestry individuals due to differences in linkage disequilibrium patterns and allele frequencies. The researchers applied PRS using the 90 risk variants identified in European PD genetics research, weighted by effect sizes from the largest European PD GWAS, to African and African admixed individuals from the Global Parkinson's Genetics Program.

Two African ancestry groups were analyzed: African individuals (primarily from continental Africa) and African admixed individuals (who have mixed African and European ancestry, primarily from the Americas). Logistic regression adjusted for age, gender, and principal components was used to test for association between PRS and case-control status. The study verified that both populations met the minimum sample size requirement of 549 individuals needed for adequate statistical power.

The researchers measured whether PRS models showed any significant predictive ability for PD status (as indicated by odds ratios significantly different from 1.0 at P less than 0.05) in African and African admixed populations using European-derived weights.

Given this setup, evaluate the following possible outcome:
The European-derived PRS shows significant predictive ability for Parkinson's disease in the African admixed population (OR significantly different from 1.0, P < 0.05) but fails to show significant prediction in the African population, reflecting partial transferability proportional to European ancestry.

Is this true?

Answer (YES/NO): NO